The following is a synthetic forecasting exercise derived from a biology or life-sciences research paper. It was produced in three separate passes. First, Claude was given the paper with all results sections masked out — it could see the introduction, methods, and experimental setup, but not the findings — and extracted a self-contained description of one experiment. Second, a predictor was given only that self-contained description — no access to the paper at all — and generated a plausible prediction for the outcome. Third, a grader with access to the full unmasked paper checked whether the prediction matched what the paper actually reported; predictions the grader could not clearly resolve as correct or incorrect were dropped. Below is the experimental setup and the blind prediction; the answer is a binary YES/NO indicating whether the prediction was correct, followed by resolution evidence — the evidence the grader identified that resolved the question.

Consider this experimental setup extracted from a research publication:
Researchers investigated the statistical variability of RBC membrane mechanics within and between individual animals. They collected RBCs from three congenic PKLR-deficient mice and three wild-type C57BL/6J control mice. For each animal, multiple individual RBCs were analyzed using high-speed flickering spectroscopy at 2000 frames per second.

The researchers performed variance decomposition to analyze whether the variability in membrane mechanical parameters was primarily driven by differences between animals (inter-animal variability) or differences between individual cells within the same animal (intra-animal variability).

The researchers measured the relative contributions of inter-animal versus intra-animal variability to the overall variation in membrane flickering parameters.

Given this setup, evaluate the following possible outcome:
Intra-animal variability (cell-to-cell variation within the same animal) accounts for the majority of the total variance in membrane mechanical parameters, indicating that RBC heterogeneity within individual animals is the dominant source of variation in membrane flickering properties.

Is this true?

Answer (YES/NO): YES